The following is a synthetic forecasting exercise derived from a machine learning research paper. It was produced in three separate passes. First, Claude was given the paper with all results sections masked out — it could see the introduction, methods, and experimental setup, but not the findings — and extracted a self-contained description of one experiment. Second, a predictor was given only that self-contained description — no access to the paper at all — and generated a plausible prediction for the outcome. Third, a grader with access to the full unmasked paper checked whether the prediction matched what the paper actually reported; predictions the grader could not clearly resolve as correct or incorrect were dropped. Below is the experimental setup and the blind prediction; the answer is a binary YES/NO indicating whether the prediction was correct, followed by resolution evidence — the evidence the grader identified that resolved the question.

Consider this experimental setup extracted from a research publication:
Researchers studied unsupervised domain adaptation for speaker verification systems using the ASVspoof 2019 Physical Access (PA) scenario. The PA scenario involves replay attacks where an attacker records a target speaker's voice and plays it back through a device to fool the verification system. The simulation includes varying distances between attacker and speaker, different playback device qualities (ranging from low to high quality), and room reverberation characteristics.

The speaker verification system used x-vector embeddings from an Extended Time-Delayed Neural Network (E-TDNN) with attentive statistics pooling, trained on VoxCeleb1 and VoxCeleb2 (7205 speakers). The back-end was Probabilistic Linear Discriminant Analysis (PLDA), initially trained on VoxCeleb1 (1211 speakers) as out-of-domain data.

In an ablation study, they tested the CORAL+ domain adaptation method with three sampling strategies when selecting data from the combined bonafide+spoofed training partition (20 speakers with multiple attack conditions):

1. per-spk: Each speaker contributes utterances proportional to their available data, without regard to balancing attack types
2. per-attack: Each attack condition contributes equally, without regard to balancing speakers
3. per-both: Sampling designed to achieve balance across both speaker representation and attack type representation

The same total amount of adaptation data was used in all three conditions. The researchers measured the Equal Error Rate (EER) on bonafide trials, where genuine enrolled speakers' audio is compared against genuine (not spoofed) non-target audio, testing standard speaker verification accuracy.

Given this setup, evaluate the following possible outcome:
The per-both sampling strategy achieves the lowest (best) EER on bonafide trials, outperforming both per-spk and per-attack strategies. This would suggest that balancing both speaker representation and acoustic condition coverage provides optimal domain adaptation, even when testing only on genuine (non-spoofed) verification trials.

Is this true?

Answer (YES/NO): YES